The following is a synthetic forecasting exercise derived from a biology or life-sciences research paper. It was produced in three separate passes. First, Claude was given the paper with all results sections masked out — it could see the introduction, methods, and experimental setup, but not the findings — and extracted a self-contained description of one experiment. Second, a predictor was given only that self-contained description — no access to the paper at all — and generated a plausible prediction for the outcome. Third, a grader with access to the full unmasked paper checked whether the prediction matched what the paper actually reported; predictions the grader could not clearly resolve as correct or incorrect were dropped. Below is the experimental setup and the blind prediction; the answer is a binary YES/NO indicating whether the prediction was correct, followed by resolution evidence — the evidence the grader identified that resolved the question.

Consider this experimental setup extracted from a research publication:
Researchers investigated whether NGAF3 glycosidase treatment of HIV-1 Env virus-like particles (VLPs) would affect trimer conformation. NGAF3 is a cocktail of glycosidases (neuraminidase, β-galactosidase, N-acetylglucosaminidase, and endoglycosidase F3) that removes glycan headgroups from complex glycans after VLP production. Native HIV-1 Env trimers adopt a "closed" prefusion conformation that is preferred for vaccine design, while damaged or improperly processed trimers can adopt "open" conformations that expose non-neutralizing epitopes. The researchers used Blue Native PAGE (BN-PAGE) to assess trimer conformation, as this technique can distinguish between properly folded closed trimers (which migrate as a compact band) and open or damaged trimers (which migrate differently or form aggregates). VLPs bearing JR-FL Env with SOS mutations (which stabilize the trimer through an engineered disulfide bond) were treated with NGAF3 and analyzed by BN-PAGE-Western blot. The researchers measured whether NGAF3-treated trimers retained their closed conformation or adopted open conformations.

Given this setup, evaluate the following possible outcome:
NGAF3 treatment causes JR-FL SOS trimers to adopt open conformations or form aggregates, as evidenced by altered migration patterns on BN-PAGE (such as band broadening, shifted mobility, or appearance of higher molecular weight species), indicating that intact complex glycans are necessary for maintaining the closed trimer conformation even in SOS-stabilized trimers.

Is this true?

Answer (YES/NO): NO